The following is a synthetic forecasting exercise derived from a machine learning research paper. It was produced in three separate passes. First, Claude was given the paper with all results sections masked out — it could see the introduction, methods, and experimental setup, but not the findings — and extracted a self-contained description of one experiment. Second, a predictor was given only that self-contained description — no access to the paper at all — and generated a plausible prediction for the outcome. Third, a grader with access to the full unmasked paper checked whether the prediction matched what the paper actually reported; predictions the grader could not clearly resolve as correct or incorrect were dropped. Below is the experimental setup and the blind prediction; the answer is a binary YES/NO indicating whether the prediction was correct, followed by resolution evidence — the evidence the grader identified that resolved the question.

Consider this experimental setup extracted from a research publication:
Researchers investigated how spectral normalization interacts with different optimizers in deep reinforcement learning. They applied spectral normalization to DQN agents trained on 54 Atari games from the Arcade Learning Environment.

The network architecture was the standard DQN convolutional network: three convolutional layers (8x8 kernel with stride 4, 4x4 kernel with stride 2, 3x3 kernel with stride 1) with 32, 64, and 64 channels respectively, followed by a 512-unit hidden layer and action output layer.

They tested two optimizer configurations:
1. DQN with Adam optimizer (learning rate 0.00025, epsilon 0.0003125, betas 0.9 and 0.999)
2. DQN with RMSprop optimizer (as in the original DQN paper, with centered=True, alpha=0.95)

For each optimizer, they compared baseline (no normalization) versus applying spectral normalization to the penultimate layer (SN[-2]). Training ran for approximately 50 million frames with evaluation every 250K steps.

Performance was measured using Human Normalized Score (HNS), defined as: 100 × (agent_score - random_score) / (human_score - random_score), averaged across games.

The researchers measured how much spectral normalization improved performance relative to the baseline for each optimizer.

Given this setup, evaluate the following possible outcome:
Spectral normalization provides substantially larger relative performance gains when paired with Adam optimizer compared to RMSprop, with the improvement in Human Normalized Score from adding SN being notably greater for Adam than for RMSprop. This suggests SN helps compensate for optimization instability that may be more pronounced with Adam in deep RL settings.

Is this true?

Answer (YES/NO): YES